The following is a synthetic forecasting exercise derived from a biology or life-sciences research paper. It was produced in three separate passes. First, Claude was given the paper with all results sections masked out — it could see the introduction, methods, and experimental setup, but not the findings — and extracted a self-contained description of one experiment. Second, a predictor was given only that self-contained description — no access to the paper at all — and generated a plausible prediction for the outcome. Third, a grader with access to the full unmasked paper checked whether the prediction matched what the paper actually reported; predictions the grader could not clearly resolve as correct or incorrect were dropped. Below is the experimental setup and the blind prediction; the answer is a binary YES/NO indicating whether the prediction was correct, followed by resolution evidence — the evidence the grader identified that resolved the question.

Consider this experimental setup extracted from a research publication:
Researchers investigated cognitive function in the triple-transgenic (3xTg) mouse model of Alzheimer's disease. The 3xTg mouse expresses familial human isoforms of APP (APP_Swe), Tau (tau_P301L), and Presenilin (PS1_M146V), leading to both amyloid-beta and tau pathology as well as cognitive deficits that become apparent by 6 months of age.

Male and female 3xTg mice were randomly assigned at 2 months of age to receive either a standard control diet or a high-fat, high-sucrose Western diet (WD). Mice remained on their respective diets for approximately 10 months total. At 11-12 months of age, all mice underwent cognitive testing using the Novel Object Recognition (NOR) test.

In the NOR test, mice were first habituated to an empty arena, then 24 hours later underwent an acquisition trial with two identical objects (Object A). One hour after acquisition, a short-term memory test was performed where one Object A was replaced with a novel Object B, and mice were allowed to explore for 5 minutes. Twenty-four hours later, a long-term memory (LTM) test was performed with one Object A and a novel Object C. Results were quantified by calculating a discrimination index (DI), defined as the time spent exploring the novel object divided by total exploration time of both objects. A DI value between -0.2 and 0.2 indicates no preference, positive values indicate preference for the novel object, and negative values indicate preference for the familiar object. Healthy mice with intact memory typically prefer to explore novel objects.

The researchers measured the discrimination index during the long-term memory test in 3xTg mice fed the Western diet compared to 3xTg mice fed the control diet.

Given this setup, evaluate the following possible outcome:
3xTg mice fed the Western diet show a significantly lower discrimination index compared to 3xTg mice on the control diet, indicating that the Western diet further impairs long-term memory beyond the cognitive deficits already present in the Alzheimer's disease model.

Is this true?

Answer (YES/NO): NO